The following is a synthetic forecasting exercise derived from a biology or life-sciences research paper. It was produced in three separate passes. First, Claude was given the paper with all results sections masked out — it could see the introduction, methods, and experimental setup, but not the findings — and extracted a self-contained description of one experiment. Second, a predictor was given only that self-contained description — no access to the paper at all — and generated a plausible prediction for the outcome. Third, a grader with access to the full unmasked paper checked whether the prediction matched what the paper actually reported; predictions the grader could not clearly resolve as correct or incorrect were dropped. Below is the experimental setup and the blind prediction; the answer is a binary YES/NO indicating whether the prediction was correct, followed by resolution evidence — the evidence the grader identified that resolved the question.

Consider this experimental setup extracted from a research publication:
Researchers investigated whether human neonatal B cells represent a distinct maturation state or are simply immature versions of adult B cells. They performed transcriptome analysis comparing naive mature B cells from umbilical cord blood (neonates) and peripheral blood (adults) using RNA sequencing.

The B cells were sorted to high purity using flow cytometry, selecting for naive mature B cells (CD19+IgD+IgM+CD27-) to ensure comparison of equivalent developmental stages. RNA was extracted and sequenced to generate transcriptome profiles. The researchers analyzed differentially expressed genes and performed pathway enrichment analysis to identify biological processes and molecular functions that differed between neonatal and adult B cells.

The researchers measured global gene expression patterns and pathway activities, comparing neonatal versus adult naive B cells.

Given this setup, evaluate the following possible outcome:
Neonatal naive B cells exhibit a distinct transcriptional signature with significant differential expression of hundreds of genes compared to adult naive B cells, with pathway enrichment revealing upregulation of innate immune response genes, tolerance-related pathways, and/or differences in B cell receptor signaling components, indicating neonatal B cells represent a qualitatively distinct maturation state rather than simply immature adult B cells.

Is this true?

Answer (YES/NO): YES